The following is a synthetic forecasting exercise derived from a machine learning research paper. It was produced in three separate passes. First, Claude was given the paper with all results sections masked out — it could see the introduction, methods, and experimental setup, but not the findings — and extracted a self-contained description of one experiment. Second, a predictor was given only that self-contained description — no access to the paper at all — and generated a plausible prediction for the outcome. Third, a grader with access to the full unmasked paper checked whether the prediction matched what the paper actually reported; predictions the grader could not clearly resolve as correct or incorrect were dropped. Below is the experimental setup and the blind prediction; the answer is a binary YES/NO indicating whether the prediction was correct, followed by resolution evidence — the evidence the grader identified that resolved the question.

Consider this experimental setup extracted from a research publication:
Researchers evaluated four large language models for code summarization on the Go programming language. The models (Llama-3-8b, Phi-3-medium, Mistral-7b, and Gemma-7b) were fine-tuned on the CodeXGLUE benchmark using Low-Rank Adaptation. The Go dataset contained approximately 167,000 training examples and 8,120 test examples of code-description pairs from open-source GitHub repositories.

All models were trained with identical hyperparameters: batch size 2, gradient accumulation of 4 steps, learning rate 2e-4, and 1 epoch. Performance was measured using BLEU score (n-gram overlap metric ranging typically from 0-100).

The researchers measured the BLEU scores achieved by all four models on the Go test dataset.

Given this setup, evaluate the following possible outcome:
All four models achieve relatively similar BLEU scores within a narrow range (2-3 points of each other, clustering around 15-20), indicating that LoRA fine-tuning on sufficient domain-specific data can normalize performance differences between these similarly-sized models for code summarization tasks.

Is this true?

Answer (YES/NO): NO